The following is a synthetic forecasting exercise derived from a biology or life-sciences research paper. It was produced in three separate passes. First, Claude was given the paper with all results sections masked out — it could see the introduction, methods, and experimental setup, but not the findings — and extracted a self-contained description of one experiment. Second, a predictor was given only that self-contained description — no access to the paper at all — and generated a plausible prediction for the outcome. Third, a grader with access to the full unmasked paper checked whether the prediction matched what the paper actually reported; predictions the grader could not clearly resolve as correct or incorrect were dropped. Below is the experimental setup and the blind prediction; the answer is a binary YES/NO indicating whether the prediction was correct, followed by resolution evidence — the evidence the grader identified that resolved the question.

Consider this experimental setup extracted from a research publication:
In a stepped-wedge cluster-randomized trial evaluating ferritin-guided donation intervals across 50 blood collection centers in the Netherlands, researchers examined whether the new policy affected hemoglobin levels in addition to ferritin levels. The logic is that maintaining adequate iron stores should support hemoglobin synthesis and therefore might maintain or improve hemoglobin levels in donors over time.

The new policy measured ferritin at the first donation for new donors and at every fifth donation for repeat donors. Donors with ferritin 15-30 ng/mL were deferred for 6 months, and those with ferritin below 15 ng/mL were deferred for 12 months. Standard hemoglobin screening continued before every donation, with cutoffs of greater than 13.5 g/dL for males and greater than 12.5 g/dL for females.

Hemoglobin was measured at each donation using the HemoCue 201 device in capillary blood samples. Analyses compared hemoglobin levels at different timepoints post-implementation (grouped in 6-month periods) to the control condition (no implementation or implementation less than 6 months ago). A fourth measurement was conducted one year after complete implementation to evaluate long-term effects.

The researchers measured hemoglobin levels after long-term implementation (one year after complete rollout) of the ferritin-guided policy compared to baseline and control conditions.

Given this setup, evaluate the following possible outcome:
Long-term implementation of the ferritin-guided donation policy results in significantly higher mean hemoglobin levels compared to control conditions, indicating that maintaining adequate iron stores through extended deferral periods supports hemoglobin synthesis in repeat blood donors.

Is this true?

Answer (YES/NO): YES